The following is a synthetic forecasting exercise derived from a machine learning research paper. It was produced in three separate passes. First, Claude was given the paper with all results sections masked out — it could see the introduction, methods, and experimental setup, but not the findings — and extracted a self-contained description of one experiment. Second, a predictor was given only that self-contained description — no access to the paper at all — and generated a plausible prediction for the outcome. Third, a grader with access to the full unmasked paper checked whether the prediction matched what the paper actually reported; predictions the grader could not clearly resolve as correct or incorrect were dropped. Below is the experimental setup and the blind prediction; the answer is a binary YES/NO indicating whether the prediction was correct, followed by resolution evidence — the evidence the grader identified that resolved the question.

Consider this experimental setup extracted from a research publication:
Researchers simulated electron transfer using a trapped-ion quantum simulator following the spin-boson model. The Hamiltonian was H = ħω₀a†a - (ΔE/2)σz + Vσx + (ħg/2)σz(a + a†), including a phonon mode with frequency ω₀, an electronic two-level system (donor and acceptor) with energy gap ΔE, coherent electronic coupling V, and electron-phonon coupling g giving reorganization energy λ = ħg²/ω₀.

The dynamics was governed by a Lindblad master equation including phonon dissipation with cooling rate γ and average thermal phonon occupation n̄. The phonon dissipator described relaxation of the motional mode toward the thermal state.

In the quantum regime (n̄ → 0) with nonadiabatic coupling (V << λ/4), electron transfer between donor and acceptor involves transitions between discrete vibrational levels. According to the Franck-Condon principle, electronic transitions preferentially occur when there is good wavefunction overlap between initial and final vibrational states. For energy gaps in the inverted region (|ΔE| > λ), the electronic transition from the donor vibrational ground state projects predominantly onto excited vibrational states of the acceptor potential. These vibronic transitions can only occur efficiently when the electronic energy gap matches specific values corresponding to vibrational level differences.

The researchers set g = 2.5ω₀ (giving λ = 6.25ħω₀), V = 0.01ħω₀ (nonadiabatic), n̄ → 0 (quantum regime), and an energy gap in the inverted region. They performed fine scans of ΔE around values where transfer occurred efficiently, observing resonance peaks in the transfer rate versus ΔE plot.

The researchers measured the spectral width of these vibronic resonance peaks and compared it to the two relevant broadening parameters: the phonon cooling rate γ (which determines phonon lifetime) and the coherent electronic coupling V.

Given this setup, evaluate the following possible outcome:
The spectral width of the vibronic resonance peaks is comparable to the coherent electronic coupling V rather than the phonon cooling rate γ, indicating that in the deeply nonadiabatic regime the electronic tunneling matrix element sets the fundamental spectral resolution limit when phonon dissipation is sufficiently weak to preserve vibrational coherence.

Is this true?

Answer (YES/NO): NO